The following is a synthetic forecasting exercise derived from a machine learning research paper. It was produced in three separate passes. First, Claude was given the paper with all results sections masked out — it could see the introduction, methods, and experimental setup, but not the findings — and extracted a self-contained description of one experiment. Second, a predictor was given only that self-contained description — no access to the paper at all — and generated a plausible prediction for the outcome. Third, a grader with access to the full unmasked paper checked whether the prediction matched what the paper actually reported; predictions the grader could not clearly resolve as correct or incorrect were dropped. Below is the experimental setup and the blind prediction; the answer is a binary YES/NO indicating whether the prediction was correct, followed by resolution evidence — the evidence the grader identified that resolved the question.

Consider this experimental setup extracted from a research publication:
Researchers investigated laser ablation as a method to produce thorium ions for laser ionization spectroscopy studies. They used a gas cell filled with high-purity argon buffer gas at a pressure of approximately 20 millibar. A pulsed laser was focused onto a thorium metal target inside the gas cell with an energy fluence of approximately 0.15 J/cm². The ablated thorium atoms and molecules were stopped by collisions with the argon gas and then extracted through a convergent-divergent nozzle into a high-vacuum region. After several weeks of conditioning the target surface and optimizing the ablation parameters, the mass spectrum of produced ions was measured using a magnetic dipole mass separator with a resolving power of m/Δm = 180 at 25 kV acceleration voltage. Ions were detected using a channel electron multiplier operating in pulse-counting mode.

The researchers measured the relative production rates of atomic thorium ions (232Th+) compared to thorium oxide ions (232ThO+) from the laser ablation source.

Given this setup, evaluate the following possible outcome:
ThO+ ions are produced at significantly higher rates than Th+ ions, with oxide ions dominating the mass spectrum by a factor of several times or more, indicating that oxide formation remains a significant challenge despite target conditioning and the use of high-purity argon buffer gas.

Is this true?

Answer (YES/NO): NO